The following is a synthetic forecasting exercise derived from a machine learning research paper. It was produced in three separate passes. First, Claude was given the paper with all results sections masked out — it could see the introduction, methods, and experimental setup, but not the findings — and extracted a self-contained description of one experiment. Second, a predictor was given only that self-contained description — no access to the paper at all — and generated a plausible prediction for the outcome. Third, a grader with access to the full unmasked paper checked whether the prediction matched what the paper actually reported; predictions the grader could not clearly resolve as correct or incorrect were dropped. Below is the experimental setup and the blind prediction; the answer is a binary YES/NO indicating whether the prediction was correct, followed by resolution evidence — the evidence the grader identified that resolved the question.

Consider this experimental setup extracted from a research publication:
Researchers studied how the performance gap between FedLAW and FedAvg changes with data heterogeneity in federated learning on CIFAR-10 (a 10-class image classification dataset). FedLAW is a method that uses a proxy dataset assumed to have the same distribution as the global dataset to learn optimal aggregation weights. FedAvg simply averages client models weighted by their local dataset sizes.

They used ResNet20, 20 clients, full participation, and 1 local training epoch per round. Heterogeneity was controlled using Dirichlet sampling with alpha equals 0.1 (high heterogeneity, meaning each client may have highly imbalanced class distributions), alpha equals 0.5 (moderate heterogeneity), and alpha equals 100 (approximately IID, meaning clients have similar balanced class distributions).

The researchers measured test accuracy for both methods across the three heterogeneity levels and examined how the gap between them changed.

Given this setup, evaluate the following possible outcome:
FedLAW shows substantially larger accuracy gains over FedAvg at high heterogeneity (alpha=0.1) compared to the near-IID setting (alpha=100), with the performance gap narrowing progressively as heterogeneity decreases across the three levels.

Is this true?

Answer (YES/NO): NO